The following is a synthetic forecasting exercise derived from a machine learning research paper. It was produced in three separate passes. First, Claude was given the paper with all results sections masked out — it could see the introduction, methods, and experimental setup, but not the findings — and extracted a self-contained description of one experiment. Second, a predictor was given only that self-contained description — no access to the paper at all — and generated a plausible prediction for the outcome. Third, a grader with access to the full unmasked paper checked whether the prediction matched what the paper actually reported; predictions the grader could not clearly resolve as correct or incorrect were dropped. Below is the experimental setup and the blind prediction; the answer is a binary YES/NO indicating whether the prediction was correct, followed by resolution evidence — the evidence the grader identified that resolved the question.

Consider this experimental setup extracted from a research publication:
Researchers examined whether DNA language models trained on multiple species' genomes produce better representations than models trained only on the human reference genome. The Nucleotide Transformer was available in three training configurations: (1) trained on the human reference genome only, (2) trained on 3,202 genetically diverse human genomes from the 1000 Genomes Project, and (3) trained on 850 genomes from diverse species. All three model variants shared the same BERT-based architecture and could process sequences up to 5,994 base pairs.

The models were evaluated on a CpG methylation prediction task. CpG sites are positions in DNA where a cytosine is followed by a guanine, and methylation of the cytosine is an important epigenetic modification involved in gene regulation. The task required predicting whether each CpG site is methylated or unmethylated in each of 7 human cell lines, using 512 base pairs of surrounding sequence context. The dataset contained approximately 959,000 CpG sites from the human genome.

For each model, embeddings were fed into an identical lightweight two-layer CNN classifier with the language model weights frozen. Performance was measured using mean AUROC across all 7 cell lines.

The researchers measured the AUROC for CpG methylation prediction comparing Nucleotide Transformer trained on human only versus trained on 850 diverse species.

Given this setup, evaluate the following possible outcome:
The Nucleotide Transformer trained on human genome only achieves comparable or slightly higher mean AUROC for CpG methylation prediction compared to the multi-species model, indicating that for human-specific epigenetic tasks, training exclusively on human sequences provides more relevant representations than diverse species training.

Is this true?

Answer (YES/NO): NO